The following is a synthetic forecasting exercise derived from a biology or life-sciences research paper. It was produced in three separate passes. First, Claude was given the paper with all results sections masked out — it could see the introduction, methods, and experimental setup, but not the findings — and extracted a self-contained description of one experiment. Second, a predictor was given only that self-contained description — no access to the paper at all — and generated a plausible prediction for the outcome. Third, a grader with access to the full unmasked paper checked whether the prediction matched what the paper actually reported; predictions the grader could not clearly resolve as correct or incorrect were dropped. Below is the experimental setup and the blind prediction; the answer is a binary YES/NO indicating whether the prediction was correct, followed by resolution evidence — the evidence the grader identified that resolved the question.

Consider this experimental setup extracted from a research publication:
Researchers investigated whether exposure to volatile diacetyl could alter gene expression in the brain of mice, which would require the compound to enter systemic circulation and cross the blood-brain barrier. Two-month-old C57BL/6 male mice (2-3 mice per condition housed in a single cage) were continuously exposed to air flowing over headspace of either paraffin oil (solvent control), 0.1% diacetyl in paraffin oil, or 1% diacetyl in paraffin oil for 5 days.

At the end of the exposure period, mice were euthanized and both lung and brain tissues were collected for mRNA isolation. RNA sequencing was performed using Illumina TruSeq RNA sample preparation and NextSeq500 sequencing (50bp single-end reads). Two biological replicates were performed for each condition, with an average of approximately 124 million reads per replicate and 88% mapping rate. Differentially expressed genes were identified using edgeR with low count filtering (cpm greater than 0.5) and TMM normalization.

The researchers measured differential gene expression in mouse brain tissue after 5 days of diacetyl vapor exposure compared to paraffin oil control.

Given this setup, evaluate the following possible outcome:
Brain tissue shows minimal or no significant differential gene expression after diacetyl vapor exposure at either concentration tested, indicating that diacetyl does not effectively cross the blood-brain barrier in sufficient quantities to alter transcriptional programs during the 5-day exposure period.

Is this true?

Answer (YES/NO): NO